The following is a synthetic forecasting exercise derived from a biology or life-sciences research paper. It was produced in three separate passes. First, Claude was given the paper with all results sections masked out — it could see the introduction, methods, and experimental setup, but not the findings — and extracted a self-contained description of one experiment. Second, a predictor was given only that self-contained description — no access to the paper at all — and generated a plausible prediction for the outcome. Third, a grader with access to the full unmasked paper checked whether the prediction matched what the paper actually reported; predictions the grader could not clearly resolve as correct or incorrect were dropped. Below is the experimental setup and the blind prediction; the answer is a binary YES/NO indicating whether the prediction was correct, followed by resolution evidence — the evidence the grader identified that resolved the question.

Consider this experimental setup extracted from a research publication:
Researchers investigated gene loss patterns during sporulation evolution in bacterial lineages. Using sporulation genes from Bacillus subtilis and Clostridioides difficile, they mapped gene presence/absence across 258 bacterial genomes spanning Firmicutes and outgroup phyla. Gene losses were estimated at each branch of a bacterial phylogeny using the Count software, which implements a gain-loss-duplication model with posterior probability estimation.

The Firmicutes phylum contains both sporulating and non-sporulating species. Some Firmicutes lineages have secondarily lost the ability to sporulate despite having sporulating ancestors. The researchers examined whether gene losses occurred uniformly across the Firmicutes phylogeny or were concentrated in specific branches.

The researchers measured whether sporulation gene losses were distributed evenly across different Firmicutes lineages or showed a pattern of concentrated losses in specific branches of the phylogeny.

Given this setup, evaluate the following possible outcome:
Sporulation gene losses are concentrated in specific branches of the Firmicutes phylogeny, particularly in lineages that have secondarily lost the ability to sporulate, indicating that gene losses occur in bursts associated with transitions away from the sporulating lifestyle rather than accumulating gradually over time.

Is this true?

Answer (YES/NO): YES